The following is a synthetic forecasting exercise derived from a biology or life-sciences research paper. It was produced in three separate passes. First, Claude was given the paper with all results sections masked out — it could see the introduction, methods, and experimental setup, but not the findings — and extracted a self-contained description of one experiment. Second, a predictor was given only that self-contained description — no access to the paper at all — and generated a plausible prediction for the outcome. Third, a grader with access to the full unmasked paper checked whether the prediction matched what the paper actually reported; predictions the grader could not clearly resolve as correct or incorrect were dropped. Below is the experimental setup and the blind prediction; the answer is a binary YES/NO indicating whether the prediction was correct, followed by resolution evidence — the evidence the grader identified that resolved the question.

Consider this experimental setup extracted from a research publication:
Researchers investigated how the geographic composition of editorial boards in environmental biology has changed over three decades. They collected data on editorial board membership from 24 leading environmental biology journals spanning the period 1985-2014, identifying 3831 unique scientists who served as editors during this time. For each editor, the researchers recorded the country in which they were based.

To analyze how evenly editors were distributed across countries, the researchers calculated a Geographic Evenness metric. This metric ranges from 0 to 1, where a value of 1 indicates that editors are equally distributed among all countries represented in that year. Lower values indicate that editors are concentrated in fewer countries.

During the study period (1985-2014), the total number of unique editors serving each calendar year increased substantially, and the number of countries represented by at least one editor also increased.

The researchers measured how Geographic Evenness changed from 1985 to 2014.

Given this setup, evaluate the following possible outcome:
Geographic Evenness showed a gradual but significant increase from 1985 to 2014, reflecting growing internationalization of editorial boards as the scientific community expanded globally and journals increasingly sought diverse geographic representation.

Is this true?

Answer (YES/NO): NO